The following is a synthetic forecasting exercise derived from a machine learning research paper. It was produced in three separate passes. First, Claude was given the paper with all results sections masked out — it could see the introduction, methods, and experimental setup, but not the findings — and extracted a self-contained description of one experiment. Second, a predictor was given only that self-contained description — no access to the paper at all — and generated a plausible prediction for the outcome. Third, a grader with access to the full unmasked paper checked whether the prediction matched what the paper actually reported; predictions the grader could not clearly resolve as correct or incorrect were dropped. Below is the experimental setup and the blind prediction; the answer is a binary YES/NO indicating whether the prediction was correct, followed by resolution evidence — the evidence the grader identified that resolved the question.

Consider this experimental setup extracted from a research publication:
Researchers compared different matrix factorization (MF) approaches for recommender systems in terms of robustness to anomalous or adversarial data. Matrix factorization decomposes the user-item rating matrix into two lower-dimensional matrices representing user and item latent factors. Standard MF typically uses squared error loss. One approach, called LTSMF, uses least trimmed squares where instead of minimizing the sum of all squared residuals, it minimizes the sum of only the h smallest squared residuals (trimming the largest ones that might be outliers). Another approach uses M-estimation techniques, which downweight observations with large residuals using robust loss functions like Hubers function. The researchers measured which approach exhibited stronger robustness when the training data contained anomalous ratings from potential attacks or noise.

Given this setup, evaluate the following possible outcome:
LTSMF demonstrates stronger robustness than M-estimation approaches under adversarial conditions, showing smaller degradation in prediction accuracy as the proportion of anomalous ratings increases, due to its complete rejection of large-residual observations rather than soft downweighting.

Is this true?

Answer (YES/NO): YES